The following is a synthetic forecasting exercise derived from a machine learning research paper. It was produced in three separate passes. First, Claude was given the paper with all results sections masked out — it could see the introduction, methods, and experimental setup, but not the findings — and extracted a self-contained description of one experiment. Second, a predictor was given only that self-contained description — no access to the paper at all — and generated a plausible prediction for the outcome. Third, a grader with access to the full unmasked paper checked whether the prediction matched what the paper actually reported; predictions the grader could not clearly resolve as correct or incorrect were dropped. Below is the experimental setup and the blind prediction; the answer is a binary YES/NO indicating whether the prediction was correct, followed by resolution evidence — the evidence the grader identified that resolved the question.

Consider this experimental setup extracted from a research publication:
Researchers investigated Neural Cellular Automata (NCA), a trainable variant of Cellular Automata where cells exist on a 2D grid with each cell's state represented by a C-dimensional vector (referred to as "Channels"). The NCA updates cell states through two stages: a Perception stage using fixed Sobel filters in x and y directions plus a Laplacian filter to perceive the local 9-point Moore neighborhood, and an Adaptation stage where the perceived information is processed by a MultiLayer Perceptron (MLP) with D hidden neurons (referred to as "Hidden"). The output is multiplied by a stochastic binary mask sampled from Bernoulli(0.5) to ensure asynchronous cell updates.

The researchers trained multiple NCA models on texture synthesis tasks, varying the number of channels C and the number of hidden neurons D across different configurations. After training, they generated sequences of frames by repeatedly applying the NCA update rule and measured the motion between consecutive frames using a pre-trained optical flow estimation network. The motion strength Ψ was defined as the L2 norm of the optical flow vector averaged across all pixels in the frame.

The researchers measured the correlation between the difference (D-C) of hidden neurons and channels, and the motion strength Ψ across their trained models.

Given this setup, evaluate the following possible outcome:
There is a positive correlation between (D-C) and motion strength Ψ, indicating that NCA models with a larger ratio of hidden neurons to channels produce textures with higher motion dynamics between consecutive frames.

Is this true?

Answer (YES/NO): YES